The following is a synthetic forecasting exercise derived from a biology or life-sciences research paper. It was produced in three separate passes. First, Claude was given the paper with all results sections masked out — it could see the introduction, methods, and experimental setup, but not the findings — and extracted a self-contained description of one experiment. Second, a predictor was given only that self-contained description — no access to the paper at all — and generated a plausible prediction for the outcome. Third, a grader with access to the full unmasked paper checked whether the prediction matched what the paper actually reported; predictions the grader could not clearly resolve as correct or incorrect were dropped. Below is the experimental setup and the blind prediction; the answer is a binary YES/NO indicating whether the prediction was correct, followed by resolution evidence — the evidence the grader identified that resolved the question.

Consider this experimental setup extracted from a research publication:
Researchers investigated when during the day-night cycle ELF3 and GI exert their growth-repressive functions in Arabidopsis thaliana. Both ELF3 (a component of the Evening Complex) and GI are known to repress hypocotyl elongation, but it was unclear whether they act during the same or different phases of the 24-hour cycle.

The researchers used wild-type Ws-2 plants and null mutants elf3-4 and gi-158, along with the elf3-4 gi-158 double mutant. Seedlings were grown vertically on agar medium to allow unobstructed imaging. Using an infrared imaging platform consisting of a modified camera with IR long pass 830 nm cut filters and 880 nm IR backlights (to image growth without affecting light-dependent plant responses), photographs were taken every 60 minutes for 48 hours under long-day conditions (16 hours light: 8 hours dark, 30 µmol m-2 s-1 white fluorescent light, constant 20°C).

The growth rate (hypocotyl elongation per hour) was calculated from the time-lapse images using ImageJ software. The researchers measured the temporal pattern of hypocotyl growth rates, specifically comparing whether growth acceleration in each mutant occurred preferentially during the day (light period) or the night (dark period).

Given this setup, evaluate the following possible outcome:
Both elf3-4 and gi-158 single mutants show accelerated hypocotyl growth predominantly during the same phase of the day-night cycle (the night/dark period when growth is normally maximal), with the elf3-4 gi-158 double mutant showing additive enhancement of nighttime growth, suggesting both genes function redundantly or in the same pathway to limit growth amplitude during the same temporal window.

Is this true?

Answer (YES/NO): NO